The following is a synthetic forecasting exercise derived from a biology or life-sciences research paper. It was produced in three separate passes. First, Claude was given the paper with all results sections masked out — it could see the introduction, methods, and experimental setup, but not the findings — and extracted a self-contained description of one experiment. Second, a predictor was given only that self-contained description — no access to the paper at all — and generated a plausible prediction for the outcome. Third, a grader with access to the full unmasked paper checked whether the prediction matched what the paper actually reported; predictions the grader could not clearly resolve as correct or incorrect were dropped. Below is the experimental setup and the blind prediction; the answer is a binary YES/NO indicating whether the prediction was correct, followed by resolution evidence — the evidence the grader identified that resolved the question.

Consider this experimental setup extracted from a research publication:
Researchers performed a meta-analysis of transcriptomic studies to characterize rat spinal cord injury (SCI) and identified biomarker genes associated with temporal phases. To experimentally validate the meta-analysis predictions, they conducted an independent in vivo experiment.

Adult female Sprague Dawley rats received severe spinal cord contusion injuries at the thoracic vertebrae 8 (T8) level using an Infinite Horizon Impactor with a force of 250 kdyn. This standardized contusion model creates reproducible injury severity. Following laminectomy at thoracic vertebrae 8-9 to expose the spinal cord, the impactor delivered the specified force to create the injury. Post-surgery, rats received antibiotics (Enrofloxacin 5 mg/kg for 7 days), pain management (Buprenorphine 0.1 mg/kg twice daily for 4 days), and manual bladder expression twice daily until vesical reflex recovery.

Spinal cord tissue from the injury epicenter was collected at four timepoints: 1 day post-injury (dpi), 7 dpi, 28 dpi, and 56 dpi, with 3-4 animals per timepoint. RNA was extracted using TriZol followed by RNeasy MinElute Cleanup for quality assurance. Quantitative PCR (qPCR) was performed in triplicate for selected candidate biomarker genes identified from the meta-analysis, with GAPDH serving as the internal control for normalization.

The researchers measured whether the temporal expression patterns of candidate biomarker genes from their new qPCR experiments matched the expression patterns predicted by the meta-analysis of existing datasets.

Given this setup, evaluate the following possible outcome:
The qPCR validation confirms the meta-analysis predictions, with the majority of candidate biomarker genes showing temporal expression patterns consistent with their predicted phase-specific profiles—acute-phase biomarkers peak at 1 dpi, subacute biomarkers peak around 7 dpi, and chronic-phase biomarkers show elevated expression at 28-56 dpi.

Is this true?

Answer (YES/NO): NO